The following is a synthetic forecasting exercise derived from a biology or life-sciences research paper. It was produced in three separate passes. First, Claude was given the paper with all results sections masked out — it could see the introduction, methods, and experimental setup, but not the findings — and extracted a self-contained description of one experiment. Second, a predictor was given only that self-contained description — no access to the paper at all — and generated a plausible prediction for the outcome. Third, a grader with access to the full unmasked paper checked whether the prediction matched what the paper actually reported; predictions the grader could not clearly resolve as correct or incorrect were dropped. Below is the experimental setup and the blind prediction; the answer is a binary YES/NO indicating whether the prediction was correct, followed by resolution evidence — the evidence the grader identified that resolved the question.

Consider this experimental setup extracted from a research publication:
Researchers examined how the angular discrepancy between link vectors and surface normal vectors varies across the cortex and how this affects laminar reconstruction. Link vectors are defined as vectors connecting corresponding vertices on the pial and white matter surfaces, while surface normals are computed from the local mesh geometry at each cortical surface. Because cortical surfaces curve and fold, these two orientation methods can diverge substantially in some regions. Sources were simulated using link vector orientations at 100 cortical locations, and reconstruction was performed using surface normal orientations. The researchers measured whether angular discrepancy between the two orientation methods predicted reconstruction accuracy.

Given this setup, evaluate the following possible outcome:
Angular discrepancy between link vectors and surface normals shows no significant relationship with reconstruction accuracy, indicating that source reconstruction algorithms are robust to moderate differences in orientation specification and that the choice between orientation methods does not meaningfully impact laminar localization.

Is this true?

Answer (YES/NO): NO